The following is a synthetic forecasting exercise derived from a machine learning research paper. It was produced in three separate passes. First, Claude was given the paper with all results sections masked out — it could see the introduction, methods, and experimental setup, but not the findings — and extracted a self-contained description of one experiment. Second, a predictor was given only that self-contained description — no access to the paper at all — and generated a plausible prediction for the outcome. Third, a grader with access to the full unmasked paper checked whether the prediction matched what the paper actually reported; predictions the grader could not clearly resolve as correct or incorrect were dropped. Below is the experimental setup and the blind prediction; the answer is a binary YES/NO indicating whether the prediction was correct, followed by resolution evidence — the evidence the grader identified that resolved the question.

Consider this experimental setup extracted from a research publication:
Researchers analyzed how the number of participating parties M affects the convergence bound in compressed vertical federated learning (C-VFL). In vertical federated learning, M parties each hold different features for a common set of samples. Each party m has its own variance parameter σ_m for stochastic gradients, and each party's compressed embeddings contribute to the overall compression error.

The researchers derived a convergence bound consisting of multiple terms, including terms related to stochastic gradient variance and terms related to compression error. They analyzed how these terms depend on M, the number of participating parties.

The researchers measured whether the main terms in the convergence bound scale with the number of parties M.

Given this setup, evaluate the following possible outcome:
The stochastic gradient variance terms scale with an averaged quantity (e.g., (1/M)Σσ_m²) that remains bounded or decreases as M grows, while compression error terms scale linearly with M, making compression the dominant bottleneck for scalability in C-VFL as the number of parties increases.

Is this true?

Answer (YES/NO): NO